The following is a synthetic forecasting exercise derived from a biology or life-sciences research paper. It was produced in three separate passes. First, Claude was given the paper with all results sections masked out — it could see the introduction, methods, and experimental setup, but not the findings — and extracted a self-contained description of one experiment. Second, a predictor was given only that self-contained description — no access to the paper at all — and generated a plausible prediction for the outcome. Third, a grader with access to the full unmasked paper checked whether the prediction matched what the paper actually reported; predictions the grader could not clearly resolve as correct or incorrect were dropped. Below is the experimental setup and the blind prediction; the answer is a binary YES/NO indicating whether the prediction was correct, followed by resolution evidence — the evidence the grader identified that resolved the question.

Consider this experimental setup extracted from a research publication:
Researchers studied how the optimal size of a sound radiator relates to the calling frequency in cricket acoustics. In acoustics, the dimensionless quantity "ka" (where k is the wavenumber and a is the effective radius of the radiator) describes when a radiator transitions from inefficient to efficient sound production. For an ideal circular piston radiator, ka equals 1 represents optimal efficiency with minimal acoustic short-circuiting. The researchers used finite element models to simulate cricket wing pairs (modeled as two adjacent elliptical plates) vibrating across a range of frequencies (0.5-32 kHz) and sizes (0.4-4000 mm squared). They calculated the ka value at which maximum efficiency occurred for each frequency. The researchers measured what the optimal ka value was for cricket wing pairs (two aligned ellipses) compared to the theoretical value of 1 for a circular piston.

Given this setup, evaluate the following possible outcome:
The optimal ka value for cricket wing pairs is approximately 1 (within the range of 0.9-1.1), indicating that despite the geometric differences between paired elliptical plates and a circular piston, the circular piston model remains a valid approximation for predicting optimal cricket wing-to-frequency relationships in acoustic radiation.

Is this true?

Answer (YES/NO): NO